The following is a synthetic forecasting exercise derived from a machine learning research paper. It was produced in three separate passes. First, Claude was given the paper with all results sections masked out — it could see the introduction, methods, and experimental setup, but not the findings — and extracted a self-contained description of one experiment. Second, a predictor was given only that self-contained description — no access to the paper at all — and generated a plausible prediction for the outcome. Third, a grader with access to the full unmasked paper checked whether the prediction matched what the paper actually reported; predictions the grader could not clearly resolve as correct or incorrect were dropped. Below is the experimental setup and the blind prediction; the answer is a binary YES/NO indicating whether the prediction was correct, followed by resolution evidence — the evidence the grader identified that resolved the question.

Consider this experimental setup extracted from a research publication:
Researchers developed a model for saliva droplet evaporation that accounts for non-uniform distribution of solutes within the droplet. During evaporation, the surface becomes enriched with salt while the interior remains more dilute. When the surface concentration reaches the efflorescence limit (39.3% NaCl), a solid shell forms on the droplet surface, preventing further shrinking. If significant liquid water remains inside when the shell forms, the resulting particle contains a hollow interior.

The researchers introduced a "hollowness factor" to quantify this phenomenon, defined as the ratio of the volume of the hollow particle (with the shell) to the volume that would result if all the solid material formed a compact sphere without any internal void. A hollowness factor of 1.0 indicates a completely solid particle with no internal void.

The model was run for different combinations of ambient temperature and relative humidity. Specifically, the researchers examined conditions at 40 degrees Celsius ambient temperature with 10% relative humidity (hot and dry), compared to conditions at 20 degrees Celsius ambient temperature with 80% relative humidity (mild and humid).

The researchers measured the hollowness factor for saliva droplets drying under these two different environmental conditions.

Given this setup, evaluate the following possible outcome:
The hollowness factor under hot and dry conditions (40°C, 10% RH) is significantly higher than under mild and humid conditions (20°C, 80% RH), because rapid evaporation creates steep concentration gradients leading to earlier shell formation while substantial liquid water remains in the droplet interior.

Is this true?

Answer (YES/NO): YES